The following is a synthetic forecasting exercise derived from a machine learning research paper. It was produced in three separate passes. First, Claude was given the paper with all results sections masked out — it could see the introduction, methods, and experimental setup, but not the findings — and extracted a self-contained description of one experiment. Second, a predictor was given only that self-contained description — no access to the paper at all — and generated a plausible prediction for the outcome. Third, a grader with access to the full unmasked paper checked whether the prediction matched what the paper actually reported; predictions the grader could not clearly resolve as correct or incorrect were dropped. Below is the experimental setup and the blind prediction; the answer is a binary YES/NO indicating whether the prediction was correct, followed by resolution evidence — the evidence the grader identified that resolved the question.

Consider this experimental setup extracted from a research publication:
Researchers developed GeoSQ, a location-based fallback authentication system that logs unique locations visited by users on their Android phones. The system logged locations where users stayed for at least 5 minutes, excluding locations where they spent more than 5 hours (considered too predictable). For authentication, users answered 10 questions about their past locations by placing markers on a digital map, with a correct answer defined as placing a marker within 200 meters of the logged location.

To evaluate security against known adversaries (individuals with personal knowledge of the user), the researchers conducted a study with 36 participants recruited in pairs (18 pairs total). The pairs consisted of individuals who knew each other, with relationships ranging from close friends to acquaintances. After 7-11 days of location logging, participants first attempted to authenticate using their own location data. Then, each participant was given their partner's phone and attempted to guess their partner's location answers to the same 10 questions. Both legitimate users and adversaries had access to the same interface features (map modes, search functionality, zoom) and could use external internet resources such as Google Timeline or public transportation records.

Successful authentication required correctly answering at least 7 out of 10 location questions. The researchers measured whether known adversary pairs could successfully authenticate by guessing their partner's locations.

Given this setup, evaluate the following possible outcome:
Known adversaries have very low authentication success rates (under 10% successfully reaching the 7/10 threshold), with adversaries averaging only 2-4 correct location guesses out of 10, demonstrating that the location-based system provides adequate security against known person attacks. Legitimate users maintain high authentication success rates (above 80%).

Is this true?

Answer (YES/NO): NO